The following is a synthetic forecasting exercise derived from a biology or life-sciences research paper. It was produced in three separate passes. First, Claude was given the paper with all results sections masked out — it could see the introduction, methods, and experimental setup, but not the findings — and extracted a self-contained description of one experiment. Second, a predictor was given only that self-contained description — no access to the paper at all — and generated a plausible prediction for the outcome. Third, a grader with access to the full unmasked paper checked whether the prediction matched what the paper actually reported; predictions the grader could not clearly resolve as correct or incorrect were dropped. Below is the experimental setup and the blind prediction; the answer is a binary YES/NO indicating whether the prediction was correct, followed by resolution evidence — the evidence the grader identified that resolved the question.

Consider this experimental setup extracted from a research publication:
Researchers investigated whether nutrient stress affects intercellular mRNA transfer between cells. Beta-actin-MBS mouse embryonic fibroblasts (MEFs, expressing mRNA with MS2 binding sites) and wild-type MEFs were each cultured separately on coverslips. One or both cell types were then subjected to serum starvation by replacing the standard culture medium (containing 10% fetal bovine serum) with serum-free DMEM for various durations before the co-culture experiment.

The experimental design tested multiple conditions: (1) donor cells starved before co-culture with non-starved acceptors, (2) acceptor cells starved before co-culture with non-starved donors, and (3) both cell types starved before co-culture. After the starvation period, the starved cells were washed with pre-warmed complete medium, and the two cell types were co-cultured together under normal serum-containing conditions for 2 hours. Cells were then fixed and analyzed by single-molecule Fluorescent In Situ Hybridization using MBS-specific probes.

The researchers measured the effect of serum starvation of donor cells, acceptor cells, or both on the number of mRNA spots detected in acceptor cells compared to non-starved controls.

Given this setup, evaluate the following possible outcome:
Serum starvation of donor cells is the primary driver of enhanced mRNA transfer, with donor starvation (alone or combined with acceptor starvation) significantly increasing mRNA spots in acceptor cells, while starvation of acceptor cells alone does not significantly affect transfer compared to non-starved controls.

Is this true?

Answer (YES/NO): NO